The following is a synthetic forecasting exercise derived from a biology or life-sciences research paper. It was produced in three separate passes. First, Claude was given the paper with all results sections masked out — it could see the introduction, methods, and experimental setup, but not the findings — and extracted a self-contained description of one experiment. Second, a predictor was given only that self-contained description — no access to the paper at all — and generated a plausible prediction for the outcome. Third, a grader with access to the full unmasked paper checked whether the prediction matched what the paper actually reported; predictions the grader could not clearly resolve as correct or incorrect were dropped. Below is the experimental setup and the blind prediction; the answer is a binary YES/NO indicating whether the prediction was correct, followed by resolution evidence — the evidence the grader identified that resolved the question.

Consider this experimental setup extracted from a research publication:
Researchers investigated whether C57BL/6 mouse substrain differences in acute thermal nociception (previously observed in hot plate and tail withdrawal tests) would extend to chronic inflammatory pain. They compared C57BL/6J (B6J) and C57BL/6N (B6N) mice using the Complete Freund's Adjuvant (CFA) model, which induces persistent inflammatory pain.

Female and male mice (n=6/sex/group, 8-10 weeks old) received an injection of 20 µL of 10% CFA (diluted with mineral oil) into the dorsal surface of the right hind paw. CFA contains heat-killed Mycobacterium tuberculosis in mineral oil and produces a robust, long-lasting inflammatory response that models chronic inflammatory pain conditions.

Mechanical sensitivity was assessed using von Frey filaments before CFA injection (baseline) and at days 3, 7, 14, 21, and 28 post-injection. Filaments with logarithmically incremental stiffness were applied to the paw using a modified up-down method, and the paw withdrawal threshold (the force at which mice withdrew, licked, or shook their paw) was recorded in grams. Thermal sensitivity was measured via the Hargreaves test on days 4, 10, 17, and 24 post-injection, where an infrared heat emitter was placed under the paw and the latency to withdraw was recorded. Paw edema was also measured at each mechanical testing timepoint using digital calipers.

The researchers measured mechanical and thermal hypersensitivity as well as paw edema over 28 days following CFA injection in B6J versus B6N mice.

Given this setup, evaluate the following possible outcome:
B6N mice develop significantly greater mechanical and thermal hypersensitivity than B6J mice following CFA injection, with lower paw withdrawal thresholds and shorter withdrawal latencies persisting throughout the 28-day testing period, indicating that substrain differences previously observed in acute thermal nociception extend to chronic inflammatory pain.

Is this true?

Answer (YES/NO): NO